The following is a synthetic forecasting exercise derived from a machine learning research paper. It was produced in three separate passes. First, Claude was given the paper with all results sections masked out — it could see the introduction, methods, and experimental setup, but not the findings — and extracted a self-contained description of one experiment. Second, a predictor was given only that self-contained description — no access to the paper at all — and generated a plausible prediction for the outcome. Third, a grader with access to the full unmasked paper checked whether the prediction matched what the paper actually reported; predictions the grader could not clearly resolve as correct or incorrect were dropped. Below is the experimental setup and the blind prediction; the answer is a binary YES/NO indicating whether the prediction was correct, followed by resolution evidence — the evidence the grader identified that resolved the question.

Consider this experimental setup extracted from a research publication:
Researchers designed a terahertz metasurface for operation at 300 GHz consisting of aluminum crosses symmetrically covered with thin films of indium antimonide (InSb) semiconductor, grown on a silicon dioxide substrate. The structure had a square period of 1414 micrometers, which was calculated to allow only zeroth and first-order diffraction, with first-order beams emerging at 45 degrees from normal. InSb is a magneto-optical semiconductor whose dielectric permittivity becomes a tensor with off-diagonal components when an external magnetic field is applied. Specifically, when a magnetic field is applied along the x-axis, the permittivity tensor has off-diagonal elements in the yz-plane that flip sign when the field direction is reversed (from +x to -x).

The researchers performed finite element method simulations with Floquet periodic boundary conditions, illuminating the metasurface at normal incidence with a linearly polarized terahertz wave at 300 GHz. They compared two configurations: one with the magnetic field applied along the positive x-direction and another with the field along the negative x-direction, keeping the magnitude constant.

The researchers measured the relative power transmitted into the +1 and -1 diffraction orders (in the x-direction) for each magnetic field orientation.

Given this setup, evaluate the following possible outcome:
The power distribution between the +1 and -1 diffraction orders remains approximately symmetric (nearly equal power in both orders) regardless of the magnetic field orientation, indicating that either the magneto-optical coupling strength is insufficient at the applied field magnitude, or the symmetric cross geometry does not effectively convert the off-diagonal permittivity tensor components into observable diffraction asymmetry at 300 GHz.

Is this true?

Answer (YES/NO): NO